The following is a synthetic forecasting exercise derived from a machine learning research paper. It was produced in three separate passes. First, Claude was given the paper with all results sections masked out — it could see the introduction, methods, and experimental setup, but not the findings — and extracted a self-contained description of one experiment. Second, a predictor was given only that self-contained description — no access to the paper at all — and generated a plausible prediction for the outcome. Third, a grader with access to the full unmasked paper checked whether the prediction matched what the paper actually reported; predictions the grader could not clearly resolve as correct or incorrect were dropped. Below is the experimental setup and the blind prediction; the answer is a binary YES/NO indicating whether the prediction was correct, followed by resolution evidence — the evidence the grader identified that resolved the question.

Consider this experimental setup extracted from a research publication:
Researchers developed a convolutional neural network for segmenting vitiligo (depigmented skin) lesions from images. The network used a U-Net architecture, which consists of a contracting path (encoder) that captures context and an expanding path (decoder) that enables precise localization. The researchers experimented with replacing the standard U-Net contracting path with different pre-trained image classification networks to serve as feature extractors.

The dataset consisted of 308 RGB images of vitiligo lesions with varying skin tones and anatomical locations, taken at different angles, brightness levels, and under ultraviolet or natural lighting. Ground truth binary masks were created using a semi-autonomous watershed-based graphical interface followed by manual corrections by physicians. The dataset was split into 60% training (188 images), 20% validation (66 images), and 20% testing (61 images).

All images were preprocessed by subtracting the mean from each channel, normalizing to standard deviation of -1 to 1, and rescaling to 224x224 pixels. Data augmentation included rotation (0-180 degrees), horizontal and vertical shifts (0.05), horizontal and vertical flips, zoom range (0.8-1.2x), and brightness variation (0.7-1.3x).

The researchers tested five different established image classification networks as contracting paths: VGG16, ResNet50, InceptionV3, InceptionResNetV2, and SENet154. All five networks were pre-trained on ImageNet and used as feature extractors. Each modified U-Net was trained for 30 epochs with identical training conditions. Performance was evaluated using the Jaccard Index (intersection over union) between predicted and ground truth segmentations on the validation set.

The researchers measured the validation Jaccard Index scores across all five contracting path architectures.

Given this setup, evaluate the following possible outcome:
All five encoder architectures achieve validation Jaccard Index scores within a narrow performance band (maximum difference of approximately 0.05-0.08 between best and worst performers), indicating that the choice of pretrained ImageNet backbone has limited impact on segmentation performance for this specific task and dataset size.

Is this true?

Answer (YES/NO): NO